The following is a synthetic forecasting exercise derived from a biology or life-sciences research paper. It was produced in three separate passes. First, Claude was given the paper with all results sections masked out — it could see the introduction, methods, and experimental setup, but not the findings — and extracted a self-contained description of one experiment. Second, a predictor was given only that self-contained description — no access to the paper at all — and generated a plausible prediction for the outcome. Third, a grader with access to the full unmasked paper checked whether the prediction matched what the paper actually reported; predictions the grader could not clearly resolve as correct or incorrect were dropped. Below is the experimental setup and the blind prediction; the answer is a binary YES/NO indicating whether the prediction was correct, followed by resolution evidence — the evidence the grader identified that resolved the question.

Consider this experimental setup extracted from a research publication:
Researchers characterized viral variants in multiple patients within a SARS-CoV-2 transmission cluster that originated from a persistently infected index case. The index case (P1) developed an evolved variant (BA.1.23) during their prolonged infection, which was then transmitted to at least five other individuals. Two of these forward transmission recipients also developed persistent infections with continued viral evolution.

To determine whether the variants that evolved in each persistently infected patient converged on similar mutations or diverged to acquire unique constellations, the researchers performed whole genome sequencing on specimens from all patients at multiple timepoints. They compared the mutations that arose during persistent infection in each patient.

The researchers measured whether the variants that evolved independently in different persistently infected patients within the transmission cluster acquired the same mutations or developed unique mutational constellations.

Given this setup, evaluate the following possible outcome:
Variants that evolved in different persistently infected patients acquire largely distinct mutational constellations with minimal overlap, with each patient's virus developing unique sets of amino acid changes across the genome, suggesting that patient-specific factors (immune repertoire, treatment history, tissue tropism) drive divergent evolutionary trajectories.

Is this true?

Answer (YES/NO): YES